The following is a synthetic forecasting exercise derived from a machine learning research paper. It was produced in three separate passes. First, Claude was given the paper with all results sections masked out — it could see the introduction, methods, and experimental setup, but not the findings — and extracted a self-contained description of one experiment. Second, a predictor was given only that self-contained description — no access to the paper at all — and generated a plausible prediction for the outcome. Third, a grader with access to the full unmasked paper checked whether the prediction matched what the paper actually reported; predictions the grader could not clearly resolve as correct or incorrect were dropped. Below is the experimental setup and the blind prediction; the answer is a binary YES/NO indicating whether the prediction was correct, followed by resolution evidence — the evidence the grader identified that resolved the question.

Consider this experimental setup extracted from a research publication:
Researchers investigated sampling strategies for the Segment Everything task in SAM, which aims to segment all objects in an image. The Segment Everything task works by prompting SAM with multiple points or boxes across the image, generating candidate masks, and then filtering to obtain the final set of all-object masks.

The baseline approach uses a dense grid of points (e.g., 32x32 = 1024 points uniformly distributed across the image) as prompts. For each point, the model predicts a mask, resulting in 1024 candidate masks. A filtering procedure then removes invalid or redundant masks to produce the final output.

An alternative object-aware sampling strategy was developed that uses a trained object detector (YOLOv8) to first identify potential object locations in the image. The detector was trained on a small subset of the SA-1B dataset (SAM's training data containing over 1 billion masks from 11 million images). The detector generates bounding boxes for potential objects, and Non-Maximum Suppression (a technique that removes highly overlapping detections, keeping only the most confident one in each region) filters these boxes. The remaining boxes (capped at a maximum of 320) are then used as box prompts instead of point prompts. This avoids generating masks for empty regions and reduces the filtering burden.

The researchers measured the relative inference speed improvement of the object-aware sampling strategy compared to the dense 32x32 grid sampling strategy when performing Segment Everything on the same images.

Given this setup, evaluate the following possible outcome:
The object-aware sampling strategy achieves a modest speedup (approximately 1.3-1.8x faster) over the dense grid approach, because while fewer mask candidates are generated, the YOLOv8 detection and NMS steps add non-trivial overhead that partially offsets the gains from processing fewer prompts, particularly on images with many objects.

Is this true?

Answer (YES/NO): NO